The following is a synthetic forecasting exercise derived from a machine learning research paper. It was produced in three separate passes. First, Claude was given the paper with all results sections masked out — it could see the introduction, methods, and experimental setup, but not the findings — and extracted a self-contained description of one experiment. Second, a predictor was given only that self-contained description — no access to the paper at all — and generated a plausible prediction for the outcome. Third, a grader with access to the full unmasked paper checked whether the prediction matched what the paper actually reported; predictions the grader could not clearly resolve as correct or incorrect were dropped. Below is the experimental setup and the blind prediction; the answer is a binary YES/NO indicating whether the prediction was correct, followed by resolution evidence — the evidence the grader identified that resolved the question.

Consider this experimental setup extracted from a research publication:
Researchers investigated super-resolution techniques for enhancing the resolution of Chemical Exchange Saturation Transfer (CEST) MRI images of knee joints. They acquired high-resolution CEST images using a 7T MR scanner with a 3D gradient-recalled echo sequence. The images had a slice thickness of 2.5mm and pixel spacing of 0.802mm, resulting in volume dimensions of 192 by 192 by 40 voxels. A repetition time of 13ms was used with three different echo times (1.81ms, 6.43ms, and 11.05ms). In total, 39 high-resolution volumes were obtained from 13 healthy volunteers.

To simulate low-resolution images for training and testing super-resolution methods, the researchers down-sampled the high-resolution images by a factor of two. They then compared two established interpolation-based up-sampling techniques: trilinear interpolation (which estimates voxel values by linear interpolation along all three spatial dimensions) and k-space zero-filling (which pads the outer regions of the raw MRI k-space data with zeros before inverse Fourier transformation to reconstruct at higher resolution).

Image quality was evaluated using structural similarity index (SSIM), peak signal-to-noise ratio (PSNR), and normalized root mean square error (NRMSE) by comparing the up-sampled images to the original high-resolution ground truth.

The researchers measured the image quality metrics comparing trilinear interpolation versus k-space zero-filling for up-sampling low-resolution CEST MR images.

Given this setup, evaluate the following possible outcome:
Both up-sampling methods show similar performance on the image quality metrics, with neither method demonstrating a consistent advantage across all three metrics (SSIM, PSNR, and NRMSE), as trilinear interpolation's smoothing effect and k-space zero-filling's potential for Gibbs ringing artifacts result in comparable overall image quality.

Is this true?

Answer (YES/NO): NO